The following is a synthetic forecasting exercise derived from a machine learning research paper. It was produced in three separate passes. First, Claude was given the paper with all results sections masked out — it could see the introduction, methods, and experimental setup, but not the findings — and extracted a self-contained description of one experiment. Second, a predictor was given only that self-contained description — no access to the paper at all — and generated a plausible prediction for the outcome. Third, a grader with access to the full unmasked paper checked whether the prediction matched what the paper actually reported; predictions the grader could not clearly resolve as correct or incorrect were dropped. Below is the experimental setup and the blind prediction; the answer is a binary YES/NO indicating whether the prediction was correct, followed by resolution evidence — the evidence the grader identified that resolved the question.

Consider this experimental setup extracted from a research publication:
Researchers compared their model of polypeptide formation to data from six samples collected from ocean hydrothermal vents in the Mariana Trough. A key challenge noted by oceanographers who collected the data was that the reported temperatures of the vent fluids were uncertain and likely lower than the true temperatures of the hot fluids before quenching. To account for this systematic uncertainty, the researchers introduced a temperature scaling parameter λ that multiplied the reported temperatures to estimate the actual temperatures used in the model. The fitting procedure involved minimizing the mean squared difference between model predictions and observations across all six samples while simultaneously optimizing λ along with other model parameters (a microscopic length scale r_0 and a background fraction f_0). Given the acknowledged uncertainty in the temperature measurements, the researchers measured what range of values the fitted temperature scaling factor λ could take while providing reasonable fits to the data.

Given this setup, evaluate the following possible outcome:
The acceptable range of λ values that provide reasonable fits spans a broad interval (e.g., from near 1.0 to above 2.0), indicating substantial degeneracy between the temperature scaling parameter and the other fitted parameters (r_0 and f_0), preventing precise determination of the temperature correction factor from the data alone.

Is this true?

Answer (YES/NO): YES